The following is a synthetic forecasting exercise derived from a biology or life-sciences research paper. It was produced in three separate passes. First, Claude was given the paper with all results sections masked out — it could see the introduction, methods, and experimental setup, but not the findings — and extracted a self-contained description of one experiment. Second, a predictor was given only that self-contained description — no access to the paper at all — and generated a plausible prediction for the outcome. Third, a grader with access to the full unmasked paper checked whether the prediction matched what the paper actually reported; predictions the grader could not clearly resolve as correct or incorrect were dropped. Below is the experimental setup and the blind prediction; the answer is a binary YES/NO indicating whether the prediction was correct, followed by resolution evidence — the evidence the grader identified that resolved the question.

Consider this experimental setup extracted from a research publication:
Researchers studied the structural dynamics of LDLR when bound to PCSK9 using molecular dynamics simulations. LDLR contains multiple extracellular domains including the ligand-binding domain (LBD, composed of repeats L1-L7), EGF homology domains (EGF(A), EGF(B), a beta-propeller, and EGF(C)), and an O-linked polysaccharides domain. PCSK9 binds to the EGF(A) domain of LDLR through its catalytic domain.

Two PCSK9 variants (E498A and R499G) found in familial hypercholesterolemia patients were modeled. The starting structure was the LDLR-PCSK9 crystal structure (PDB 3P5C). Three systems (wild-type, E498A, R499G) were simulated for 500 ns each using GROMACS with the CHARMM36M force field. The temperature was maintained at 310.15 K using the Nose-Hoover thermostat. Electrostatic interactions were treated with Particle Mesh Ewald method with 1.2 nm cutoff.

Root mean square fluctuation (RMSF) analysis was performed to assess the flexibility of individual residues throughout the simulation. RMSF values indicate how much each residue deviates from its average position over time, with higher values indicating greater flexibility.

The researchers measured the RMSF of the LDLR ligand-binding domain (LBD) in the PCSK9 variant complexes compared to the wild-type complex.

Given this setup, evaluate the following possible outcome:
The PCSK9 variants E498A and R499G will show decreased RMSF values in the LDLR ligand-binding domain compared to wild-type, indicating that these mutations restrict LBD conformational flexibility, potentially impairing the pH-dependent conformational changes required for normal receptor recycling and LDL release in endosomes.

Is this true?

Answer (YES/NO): NO